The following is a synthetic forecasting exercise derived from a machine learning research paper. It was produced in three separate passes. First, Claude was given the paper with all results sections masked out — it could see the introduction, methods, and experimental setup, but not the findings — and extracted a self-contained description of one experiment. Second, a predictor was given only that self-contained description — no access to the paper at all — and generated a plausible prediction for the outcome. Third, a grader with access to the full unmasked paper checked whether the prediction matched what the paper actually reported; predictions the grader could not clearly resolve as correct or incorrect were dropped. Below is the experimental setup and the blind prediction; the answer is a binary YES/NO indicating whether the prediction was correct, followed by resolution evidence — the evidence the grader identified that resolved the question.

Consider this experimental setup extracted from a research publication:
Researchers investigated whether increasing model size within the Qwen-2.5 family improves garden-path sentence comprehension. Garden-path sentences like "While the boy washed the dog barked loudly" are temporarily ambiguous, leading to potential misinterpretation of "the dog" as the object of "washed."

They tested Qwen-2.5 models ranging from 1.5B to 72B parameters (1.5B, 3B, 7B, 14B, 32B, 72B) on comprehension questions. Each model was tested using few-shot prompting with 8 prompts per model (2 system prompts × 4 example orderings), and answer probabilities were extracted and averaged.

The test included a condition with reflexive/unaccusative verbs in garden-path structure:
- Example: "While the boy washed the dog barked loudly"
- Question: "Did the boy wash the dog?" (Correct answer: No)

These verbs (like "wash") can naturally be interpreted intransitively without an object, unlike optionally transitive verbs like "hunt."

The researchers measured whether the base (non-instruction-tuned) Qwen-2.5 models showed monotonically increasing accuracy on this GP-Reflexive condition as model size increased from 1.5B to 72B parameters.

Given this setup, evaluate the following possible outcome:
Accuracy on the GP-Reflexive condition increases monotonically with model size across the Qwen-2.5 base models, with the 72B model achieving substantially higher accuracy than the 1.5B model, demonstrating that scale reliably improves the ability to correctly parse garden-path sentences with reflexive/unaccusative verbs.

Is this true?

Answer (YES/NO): NO